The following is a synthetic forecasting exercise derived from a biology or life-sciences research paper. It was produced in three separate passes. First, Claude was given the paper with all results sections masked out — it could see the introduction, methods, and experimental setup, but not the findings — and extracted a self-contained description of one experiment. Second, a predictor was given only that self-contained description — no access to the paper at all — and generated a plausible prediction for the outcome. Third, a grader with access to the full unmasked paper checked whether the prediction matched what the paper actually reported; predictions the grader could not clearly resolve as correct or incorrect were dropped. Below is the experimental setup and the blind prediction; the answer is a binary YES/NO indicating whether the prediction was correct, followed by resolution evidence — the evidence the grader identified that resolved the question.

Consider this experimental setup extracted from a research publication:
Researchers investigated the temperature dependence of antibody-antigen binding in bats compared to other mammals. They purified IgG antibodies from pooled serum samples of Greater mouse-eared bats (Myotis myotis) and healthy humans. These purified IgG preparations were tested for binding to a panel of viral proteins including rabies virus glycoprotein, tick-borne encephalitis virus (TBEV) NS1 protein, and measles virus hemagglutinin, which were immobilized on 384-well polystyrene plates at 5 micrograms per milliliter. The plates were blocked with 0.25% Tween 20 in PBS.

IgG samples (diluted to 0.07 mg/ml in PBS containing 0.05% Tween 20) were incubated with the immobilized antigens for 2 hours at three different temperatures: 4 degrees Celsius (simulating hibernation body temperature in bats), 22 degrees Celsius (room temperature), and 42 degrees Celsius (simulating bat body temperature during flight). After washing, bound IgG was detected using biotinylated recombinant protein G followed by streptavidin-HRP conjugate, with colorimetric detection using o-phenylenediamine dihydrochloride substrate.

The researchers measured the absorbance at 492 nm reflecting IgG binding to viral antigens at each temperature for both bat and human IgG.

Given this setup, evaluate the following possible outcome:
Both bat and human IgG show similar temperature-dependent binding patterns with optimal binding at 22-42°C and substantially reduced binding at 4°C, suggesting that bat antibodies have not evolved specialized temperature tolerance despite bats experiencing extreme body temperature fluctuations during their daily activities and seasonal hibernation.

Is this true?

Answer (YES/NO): NO